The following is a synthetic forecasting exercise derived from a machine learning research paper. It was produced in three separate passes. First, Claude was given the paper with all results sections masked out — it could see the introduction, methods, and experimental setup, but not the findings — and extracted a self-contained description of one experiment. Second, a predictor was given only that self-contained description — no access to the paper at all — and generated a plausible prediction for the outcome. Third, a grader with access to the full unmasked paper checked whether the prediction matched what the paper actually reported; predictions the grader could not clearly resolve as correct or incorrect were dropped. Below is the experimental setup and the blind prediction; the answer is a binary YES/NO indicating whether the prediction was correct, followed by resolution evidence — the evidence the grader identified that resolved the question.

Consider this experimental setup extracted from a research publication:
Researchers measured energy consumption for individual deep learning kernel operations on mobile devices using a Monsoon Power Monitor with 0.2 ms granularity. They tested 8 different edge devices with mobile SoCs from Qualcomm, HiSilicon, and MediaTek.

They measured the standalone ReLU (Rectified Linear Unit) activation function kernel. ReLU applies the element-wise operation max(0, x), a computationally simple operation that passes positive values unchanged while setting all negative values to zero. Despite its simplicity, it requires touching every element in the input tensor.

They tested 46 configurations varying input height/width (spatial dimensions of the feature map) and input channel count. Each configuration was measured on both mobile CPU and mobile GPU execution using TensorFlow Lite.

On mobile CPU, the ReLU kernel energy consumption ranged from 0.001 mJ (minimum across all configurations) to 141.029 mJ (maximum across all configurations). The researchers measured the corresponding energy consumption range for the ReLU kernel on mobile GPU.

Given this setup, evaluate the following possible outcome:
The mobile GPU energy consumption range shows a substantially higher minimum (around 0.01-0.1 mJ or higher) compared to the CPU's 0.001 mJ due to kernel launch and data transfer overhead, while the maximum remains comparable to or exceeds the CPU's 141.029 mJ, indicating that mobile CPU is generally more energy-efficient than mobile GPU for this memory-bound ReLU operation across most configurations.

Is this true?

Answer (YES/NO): NO